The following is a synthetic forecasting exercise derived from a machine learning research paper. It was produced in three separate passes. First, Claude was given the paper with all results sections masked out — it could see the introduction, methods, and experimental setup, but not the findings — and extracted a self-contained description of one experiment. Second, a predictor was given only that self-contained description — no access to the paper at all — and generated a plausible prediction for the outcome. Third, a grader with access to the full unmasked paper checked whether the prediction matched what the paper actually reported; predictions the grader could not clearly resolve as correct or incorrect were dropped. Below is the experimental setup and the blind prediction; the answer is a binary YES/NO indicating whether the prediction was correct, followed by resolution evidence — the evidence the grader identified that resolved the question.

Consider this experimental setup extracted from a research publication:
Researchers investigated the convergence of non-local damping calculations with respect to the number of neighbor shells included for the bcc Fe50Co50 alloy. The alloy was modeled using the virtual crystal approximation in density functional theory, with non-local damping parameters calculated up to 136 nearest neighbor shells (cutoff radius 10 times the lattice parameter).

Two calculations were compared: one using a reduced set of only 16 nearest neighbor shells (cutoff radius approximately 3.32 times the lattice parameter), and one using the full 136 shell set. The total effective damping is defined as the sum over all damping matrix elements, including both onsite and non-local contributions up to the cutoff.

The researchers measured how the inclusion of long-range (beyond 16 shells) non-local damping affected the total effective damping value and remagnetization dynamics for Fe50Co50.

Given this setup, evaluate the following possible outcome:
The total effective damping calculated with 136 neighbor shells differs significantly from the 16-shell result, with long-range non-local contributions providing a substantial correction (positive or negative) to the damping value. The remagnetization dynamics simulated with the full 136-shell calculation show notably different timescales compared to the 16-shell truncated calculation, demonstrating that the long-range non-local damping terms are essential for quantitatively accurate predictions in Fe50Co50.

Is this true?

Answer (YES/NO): NO